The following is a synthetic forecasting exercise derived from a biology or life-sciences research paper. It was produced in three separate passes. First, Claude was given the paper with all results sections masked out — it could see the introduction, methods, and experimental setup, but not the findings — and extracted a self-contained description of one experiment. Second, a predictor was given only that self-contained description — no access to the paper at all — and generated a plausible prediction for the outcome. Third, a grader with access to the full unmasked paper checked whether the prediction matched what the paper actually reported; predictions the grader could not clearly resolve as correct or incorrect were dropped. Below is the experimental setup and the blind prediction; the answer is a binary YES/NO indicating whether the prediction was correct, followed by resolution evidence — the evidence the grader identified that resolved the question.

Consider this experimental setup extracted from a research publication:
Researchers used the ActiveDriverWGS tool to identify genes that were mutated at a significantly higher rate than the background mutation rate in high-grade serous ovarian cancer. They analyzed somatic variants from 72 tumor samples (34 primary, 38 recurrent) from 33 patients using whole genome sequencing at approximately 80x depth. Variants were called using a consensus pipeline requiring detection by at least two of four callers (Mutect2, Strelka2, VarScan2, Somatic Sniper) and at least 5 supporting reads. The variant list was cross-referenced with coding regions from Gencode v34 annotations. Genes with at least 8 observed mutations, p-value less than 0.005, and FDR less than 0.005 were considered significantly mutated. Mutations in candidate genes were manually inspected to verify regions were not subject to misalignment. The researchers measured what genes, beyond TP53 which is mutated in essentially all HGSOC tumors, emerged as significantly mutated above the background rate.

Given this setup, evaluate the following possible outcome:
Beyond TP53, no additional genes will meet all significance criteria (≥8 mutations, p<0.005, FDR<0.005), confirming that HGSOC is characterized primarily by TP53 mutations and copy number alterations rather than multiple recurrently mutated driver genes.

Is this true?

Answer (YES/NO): NO